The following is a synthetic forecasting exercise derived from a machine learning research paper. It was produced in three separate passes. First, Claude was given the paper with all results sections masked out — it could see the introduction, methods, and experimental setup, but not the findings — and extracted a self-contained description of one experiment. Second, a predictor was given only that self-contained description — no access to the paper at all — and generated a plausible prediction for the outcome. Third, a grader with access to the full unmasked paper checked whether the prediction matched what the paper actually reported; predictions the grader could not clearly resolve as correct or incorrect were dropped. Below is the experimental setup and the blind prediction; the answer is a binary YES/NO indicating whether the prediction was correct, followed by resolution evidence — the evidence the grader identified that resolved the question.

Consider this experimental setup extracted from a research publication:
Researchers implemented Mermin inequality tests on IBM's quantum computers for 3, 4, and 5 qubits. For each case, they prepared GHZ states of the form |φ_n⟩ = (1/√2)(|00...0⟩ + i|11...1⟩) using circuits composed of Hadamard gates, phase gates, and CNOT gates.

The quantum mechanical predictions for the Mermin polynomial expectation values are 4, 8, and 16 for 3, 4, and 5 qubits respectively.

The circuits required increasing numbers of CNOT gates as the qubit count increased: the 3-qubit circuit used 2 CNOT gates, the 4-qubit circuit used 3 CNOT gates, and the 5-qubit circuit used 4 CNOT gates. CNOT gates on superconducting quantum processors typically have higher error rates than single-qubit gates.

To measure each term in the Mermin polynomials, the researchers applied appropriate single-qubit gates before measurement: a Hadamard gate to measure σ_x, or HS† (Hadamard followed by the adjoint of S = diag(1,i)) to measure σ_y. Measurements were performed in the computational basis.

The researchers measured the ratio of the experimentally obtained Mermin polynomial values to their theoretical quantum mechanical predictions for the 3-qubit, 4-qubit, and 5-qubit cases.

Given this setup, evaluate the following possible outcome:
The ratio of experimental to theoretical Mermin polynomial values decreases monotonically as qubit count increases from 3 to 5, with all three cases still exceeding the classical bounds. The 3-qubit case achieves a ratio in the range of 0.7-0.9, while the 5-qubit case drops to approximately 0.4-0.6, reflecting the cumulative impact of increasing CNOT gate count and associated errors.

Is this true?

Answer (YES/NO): NO